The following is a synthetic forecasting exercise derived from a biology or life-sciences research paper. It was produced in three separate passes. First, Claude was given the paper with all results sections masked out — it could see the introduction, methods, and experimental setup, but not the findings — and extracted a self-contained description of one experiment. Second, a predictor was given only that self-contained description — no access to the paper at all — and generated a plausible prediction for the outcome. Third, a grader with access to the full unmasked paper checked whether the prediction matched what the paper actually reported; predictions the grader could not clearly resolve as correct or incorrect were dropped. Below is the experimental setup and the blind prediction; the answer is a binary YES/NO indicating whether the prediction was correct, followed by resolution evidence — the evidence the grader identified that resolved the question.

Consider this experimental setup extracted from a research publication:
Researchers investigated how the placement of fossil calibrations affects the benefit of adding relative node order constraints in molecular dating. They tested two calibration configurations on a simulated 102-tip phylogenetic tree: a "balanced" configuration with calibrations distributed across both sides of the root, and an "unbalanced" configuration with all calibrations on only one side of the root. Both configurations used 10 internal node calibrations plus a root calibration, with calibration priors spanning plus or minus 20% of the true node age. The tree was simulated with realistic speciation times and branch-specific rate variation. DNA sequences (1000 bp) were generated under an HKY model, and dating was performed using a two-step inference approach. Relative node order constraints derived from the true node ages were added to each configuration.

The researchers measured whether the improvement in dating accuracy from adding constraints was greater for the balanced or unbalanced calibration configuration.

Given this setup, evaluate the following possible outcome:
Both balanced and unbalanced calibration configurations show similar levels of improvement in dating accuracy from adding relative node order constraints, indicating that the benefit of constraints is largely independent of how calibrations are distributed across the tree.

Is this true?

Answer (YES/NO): YES